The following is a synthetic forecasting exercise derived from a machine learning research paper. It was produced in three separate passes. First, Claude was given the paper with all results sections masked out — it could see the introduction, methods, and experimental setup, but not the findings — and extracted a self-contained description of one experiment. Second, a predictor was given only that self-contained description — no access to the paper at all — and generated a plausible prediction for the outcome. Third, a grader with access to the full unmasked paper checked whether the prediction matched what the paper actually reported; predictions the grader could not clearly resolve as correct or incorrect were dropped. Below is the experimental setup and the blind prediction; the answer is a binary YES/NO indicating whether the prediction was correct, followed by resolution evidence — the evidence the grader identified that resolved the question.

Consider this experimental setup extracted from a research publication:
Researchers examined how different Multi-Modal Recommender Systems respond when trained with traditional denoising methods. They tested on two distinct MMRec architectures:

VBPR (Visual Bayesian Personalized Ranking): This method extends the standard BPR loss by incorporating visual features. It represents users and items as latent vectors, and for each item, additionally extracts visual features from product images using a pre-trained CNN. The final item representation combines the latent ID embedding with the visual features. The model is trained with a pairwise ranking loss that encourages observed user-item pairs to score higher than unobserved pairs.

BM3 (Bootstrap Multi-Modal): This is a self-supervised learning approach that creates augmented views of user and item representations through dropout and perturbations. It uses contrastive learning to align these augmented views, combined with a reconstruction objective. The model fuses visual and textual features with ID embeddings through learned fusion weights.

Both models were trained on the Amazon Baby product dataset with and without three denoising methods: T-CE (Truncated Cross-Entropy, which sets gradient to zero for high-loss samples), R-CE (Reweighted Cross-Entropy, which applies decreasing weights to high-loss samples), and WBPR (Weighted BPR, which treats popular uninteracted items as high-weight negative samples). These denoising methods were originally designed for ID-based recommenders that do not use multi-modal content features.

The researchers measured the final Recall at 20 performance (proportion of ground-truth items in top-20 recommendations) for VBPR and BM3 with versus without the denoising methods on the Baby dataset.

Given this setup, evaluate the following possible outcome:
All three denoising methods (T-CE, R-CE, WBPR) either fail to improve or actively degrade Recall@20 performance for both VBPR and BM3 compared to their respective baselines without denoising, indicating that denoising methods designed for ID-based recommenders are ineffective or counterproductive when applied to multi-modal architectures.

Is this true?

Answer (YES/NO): YES